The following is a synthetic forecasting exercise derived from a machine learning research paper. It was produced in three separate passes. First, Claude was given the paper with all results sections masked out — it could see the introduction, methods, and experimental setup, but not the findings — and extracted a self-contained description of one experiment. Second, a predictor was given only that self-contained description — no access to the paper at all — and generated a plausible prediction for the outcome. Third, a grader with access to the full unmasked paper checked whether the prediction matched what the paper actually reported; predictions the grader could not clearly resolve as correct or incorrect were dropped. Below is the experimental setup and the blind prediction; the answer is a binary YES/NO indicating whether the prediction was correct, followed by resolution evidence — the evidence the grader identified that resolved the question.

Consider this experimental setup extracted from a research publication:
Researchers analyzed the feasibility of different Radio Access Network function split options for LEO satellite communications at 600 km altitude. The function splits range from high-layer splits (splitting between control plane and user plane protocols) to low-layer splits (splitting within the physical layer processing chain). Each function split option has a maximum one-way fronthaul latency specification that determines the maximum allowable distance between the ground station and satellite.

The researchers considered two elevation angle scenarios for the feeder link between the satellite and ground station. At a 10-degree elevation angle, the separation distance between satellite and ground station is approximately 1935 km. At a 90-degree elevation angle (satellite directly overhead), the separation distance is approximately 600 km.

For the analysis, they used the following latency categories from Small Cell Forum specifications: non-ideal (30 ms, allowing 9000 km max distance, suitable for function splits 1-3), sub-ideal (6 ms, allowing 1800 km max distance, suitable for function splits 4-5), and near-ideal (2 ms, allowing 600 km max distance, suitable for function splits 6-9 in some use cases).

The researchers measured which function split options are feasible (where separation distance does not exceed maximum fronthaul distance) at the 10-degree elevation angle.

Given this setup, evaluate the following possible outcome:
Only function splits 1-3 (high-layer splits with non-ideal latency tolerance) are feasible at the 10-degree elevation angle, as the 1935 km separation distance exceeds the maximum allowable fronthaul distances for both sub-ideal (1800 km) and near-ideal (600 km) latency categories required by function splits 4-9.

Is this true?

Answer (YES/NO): YES